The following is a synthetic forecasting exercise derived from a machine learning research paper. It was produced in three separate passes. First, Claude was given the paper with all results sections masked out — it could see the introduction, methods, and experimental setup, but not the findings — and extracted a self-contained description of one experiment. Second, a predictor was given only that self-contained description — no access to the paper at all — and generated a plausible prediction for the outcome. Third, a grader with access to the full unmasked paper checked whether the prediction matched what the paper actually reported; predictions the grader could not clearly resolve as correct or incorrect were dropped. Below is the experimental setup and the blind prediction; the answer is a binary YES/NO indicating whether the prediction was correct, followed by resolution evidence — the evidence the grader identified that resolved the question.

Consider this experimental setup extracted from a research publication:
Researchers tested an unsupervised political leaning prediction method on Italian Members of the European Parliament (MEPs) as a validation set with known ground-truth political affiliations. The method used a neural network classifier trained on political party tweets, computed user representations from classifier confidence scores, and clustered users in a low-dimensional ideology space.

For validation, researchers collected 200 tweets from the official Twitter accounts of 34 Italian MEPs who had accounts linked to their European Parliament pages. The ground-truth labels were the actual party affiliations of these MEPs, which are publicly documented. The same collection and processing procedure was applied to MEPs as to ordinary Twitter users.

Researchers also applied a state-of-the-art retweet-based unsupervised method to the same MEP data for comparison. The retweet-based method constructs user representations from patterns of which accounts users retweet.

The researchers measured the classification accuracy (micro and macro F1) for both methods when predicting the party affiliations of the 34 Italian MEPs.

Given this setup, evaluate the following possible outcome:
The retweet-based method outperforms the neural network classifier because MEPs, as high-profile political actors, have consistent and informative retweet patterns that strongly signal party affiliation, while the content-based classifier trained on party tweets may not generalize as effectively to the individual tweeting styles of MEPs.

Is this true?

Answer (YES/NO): NO